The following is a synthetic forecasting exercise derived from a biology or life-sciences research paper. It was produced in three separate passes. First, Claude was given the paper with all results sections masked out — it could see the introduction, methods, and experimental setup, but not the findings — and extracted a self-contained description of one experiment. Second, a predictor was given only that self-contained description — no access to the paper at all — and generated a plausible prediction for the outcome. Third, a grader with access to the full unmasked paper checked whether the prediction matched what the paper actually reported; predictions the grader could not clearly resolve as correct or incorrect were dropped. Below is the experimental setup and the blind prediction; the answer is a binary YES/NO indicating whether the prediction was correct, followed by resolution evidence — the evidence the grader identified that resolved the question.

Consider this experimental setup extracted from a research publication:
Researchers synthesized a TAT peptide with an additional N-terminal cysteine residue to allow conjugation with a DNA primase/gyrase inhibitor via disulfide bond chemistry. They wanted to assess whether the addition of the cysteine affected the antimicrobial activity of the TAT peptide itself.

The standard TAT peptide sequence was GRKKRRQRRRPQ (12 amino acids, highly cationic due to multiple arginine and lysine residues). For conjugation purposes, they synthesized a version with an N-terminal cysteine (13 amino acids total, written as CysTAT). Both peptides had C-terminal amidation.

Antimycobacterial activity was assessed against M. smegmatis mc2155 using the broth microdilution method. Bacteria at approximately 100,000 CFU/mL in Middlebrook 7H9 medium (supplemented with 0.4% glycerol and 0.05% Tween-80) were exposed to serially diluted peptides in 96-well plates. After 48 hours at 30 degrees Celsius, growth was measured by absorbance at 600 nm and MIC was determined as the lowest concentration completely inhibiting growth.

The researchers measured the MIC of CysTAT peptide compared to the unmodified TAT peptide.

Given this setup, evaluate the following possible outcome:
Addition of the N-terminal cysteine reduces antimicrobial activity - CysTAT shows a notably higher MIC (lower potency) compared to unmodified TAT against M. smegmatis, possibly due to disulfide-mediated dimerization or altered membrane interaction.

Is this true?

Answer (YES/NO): NO